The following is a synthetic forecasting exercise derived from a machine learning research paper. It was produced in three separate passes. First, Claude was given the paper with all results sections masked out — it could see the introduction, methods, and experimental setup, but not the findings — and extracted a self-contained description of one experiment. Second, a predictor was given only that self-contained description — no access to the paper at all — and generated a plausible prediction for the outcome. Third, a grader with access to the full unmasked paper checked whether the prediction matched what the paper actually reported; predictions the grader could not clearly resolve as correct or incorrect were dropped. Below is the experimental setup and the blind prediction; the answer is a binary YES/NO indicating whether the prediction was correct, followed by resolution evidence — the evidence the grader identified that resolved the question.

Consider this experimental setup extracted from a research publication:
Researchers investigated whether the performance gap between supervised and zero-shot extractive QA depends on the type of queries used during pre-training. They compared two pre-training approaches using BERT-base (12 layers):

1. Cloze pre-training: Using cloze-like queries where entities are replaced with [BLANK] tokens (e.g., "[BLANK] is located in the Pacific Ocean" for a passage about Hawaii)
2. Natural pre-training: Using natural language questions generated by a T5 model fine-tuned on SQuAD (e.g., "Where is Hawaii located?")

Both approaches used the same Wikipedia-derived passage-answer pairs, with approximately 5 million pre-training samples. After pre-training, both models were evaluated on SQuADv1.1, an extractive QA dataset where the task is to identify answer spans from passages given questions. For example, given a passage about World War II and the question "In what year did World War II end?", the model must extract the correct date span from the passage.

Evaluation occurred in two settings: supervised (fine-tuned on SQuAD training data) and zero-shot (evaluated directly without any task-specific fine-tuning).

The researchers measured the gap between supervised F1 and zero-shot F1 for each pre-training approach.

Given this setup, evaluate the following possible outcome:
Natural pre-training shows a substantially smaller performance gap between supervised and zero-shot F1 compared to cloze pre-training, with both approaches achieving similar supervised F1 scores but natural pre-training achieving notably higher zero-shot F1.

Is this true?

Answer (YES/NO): YES